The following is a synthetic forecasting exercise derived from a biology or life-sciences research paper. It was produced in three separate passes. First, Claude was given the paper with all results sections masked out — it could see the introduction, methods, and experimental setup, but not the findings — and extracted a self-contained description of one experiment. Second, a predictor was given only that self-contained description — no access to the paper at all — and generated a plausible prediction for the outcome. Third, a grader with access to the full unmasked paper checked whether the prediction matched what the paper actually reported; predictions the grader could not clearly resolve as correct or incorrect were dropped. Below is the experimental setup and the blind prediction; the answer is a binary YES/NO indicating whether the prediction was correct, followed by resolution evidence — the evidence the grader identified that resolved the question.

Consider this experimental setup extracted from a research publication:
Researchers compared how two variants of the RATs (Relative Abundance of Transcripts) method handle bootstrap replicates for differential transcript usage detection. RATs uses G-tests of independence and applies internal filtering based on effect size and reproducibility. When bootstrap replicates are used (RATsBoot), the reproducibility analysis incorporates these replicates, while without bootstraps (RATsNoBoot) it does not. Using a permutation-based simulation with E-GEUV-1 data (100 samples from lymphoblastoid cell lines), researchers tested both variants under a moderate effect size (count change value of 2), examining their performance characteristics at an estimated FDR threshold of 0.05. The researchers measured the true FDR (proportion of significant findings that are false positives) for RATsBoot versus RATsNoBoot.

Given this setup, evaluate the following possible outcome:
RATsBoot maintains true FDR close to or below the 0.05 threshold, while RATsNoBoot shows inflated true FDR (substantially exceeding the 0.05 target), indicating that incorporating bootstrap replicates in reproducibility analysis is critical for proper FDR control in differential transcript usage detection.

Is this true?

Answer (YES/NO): NO